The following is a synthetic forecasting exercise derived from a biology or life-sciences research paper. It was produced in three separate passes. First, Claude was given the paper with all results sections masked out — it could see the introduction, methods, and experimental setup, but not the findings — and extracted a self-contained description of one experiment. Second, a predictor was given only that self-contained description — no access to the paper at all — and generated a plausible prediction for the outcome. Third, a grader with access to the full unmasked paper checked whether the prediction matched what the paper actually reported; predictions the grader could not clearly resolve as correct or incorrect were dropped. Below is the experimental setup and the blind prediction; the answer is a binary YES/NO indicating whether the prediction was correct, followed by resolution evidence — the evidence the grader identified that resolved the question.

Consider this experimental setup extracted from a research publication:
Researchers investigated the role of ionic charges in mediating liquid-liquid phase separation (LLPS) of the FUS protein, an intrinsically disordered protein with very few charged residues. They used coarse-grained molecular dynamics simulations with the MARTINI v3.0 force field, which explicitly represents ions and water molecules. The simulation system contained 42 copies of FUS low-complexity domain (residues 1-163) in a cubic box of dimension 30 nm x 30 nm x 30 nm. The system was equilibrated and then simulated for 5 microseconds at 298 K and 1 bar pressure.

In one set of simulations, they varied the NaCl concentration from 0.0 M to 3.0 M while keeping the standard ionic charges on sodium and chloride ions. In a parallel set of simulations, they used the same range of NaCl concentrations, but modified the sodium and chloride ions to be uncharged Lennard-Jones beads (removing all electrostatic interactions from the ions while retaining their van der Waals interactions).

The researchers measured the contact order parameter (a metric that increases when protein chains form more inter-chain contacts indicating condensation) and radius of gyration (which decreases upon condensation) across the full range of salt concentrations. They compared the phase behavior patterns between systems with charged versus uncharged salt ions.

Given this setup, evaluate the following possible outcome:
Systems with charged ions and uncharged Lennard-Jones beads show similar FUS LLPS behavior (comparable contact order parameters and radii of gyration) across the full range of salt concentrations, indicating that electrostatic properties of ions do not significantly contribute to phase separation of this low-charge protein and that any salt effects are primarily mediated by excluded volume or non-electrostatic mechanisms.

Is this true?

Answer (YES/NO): NO